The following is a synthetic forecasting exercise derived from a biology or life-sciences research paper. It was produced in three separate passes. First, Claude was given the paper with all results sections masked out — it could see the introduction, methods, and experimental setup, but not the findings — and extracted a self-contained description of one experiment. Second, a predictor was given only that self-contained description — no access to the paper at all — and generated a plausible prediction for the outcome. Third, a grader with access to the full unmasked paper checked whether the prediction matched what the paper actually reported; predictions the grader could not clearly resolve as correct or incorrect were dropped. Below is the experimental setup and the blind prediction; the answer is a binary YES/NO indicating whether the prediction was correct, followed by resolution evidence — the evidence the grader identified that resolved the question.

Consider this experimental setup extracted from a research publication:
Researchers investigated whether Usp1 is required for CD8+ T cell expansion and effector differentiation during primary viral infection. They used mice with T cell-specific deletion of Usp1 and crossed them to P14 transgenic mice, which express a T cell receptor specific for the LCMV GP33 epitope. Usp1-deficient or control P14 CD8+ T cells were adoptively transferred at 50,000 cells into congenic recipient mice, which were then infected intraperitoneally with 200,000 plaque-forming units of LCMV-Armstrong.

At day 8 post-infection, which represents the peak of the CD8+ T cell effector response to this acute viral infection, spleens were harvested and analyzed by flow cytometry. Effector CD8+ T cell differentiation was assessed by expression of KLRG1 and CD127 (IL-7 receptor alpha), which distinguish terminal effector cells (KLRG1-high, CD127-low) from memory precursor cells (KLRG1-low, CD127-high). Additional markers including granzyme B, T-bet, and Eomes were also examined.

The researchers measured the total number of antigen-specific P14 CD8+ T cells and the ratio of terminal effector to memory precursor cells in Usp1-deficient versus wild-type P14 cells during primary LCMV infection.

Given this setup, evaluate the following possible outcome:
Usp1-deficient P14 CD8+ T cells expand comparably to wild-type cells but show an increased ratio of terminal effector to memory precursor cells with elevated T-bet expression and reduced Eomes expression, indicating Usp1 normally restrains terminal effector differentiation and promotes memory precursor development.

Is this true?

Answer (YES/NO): NO